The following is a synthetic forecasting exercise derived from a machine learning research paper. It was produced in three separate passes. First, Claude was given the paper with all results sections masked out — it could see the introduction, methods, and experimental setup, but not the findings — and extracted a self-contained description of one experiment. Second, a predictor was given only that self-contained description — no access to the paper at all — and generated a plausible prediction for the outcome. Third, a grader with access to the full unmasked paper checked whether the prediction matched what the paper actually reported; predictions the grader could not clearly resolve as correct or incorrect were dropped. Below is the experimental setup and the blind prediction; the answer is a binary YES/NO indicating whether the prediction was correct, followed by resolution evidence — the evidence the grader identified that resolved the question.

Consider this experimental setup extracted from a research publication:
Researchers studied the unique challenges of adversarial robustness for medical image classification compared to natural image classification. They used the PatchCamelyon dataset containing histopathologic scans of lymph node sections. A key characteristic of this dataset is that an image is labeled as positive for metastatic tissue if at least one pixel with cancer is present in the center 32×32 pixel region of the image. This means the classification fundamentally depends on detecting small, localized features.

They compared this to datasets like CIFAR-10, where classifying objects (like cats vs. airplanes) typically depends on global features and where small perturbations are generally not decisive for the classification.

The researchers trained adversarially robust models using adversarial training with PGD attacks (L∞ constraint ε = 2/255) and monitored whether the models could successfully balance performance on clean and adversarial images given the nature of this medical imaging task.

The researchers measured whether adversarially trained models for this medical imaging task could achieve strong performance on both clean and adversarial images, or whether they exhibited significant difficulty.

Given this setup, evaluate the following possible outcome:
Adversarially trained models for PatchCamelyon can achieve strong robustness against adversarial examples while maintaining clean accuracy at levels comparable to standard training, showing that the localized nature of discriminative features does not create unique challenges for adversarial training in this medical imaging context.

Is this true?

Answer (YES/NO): NO